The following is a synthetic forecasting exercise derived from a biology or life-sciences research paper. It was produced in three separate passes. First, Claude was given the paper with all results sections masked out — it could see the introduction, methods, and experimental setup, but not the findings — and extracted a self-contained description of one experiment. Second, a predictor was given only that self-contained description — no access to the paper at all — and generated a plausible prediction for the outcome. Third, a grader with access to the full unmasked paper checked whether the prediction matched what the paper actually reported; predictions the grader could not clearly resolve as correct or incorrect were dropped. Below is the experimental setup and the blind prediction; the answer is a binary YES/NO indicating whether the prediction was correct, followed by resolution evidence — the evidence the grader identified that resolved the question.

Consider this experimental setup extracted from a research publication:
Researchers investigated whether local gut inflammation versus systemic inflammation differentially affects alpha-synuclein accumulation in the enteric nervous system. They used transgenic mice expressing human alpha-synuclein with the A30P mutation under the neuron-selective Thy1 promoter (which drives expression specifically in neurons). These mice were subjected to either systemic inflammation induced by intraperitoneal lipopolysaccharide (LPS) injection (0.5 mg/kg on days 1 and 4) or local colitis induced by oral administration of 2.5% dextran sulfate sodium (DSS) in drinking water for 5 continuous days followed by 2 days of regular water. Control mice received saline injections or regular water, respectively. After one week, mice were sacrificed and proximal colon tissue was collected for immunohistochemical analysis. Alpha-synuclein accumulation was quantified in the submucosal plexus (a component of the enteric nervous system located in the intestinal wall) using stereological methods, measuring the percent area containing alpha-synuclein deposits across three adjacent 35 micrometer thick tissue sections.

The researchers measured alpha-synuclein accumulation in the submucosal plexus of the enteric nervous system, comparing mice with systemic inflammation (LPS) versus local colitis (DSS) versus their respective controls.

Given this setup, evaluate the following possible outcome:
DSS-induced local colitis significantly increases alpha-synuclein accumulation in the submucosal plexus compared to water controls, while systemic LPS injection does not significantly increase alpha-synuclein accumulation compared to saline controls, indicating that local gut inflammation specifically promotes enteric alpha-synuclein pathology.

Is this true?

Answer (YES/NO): YES